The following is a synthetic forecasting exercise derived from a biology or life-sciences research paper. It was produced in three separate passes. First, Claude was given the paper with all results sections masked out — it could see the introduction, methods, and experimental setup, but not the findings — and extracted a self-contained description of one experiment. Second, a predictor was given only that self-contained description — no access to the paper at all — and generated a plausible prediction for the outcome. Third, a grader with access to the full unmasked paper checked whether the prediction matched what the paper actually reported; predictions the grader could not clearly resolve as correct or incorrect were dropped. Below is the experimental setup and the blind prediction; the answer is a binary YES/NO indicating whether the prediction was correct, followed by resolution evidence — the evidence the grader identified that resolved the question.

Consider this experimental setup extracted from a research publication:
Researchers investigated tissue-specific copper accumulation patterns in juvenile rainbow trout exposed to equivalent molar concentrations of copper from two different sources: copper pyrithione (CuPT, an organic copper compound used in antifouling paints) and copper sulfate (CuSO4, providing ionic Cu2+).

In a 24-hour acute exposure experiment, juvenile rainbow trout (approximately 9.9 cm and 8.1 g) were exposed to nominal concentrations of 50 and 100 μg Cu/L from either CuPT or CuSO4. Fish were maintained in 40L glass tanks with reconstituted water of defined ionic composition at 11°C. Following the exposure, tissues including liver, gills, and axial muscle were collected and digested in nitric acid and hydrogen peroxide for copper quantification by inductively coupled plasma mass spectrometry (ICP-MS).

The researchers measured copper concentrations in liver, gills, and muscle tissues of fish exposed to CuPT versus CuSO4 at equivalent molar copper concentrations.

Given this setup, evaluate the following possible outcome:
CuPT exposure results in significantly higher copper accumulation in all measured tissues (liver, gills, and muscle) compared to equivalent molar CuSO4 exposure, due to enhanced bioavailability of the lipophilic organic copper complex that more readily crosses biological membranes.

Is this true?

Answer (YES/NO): NO